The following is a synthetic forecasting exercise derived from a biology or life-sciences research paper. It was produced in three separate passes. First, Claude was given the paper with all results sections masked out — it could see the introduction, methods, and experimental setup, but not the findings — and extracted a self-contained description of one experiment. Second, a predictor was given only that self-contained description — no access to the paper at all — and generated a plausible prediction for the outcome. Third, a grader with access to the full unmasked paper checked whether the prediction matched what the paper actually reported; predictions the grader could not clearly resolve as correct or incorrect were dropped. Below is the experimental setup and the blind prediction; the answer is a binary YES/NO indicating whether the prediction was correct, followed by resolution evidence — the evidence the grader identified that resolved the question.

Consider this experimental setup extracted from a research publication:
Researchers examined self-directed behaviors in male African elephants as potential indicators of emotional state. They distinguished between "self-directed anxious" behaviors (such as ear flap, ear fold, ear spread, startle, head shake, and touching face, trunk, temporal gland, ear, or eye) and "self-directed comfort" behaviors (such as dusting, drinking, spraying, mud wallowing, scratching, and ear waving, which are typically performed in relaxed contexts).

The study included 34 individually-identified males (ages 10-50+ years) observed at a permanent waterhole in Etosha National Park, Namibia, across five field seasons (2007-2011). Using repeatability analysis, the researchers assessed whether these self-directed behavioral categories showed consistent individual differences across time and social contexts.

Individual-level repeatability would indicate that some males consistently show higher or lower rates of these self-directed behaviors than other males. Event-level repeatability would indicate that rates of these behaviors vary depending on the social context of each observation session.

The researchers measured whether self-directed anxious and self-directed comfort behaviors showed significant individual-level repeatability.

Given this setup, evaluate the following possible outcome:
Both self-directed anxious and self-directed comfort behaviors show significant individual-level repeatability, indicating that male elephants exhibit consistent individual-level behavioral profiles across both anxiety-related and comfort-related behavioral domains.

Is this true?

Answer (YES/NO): YES